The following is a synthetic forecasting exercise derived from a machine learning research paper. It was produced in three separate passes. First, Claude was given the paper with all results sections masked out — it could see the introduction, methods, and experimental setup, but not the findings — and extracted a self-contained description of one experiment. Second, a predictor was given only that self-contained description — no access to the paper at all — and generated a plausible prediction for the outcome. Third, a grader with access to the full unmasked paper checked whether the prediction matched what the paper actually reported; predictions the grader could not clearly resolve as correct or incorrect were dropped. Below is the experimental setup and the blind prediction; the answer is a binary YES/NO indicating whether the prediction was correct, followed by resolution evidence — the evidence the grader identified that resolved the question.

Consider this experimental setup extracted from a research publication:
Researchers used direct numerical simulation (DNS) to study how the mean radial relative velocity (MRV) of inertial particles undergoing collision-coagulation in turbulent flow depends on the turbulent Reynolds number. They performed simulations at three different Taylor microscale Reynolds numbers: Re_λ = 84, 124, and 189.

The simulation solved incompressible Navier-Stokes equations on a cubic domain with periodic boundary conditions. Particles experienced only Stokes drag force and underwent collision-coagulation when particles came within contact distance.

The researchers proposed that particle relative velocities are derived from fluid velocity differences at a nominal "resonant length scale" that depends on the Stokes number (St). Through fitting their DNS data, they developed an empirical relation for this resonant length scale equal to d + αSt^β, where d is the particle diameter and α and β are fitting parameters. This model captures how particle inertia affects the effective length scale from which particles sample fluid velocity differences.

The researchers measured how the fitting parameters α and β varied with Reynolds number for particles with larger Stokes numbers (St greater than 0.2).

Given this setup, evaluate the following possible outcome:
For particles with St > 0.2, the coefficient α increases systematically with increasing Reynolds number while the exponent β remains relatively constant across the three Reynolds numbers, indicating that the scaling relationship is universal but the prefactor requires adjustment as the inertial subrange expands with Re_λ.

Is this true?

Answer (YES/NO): NO